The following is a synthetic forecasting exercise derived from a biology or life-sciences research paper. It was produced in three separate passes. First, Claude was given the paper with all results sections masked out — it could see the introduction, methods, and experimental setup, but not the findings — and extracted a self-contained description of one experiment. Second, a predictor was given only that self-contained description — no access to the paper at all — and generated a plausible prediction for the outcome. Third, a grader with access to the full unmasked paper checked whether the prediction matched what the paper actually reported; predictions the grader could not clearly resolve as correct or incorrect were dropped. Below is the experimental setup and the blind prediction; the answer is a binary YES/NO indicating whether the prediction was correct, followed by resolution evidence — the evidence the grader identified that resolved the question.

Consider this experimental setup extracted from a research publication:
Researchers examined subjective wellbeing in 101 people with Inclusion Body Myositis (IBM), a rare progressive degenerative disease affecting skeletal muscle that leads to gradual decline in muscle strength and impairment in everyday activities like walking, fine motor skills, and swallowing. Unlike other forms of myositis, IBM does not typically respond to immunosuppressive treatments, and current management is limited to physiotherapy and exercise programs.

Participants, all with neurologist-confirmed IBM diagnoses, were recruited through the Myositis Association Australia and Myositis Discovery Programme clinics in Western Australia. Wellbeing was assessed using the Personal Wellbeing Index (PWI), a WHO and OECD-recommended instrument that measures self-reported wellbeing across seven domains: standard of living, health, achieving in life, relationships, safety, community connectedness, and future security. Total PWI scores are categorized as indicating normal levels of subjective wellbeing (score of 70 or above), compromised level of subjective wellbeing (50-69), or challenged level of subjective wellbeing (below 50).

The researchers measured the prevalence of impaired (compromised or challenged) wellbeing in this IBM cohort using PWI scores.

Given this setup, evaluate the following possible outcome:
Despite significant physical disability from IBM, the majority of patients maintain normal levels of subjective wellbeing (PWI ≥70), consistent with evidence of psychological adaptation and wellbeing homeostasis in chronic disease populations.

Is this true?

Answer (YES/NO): NO